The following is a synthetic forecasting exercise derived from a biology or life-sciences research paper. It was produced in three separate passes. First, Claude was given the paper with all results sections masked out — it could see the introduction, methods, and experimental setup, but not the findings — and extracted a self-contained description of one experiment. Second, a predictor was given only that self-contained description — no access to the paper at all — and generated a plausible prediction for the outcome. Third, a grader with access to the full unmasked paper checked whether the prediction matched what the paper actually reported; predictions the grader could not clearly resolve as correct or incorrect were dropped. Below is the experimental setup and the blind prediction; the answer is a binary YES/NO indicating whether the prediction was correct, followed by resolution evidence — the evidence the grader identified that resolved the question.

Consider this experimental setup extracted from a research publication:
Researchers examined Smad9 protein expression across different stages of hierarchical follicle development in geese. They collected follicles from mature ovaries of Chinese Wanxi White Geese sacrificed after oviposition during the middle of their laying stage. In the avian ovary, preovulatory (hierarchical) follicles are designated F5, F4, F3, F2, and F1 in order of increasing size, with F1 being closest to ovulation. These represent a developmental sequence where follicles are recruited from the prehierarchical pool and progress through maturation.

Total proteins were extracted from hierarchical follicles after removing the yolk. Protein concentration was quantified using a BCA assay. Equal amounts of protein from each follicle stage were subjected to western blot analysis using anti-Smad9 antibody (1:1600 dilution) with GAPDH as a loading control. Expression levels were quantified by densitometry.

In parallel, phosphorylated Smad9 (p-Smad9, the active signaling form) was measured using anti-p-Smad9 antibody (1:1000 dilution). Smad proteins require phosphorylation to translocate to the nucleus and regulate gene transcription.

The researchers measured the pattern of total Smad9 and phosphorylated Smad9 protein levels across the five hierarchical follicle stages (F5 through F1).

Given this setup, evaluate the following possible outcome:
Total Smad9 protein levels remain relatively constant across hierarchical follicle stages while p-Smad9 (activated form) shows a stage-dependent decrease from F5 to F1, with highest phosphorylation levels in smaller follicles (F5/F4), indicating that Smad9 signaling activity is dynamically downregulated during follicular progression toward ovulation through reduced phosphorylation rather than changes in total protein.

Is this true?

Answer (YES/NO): NO